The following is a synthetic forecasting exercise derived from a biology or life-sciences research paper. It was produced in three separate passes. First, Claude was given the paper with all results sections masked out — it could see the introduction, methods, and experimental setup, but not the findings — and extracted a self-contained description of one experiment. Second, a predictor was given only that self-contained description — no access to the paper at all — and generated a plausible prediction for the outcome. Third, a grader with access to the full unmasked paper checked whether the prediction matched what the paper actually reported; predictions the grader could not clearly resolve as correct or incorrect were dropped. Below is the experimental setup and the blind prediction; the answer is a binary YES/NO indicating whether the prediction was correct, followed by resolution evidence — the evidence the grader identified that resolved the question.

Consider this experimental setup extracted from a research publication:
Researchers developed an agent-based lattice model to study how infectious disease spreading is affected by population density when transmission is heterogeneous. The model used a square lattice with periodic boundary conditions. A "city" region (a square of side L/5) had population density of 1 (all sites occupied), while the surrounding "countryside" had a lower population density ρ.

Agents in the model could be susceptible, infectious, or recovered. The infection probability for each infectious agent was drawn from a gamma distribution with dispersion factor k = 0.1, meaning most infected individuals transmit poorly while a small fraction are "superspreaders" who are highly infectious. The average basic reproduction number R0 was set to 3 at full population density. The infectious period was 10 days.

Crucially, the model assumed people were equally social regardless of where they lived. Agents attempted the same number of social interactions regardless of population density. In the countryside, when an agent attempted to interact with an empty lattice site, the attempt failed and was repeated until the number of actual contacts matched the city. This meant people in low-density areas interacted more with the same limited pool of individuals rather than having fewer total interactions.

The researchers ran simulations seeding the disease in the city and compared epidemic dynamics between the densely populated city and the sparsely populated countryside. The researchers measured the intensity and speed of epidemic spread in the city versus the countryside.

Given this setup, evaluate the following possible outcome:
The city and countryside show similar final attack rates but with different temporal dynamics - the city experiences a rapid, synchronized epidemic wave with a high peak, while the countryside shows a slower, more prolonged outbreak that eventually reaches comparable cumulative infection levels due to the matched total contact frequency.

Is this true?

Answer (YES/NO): NO